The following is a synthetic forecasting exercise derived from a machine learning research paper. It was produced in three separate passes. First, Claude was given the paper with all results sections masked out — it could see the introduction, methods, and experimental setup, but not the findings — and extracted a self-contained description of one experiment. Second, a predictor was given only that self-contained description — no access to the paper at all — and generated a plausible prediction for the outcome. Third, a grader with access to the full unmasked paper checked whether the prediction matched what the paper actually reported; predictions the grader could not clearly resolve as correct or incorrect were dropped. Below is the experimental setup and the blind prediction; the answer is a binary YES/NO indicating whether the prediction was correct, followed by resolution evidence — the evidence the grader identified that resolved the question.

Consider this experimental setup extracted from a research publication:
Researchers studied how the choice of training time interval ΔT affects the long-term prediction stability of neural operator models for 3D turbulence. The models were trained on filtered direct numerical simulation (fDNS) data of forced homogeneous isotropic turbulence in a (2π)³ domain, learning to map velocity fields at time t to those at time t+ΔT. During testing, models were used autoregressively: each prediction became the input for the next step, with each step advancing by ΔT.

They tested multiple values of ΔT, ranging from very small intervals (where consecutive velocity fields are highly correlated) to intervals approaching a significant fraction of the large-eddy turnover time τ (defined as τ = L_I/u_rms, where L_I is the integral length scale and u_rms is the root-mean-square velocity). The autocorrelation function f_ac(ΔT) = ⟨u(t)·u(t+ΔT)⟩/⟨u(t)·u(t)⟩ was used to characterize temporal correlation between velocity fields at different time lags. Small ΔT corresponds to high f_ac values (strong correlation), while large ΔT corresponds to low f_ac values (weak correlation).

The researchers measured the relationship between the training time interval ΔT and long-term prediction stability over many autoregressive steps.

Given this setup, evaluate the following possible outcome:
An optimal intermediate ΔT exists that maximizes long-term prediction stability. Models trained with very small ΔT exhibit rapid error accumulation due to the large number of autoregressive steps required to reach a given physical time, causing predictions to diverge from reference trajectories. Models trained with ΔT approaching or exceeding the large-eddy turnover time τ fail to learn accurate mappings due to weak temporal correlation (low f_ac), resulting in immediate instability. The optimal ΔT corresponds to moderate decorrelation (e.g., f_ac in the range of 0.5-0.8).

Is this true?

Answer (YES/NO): NO